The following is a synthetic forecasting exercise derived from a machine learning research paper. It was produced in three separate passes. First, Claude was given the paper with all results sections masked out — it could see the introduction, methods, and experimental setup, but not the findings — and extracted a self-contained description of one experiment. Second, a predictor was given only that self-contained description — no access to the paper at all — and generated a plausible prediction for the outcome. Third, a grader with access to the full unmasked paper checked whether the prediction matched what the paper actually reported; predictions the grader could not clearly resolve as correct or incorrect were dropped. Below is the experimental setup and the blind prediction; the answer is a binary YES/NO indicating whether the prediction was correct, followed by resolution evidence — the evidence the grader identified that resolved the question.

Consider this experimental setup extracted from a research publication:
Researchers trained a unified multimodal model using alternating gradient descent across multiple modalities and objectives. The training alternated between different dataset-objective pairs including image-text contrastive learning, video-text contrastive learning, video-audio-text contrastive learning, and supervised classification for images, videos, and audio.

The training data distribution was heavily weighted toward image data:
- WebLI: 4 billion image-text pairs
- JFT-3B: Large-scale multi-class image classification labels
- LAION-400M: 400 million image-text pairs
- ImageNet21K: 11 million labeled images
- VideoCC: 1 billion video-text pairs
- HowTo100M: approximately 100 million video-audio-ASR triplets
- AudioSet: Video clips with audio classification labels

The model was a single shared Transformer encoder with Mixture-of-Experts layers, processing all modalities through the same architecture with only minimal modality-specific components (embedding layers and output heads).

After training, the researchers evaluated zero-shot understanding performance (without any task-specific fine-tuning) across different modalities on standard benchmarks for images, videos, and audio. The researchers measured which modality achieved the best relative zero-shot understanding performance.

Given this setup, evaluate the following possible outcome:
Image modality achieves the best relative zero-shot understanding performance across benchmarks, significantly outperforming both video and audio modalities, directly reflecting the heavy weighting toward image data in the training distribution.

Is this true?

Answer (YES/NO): NO